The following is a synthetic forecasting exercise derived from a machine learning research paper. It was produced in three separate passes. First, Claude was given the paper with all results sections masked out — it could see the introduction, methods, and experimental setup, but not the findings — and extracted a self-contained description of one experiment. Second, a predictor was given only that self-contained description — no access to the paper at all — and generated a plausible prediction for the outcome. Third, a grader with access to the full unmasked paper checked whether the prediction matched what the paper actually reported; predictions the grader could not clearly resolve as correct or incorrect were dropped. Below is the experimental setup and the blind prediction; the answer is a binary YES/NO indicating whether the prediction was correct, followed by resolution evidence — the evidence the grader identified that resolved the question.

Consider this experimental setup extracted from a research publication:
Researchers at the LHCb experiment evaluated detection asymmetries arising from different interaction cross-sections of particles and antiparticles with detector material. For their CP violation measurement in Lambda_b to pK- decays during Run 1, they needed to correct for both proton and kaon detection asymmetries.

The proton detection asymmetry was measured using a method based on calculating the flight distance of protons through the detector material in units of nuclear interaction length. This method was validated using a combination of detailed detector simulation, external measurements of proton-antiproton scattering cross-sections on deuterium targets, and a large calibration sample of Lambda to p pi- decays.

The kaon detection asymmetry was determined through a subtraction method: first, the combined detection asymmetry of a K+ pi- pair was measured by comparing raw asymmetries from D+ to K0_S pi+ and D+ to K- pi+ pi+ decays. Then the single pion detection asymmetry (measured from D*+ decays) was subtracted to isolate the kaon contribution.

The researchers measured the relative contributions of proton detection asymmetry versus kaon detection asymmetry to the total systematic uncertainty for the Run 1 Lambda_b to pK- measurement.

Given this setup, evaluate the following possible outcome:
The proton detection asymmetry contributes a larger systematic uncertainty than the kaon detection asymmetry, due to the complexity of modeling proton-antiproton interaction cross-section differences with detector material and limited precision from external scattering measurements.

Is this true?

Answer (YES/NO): NO